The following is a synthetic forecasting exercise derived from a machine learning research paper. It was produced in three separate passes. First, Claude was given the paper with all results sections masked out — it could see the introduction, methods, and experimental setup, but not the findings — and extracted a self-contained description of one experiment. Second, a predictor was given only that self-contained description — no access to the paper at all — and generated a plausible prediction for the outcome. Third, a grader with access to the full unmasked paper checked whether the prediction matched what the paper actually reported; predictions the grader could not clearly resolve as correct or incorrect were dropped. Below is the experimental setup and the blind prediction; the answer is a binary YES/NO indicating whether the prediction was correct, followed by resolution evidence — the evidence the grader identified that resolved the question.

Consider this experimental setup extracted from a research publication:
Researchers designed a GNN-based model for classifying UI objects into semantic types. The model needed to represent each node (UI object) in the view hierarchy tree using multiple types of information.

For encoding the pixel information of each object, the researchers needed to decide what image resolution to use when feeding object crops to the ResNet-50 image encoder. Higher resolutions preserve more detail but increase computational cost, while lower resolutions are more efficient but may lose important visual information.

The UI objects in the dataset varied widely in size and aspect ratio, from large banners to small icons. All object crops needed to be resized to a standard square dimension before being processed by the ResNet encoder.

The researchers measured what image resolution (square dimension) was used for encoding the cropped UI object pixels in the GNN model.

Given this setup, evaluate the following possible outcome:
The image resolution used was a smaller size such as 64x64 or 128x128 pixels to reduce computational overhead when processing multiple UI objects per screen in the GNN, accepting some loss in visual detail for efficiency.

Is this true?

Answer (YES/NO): YES